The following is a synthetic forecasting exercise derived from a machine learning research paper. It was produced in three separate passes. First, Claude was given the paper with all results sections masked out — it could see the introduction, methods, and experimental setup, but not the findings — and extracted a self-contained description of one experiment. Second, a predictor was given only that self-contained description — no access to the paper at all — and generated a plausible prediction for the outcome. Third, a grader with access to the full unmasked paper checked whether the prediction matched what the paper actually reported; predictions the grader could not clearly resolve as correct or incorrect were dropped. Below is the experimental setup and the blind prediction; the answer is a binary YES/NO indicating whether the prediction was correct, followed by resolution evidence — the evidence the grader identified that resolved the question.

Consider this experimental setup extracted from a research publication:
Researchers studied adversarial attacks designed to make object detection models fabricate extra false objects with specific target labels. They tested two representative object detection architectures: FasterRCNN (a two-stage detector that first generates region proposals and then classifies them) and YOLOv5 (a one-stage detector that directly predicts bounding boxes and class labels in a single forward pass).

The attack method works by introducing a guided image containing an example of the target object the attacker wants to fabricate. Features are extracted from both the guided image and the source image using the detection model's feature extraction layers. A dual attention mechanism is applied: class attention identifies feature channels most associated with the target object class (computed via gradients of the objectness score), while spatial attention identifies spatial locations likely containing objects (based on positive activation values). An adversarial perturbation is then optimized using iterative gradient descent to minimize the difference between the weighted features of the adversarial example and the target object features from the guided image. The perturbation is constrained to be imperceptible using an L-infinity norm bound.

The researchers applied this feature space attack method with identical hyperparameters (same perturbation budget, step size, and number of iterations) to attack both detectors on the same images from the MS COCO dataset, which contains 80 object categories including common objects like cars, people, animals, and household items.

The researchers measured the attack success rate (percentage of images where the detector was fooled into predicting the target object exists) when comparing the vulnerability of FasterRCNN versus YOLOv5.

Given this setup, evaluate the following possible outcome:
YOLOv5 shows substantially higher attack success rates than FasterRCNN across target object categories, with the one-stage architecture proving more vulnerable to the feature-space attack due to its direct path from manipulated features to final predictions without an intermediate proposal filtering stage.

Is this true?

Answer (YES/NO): YES